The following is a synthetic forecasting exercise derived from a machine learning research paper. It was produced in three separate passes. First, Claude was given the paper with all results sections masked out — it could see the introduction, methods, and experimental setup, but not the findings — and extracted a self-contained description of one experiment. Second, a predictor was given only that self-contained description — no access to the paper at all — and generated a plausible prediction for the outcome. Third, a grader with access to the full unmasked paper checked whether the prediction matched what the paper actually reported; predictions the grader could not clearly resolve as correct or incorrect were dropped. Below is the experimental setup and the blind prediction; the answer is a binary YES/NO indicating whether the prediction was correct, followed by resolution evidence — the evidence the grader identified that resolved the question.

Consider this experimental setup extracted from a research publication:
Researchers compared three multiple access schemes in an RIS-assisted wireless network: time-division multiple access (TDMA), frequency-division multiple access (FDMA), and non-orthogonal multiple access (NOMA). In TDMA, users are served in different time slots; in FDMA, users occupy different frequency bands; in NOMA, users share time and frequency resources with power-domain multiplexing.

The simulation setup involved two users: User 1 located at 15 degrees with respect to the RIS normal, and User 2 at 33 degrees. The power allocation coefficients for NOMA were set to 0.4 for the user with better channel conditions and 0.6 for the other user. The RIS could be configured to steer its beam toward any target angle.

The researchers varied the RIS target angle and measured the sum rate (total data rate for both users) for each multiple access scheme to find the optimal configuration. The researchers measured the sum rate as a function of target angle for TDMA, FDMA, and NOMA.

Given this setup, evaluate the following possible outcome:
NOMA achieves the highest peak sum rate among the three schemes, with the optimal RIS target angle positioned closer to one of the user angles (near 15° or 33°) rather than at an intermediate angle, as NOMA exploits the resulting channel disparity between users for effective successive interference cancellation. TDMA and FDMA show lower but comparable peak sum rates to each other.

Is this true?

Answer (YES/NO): YES